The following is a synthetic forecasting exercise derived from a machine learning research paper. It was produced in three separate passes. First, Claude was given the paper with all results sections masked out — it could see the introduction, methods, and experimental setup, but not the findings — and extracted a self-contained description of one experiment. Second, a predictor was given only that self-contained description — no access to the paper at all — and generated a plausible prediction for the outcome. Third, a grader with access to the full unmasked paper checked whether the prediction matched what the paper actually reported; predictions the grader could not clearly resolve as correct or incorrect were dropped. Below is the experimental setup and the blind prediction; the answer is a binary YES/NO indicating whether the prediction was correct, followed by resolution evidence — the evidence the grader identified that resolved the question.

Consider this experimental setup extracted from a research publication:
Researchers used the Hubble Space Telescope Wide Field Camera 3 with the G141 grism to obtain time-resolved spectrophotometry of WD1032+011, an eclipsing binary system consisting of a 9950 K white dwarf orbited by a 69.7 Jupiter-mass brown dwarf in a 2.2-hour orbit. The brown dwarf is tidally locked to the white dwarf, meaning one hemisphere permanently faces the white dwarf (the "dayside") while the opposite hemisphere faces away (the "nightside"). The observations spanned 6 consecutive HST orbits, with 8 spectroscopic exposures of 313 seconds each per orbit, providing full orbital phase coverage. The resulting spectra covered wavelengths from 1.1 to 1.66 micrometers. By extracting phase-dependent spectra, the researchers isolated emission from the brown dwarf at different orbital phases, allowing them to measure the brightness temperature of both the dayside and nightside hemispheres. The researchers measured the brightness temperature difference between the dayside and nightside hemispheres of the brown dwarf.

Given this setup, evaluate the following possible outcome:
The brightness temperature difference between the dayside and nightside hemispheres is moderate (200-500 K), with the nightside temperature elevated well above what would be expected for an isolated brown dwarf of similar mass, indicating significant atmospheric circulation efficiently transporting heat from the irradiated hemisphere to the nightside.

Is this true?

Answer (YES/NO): NO